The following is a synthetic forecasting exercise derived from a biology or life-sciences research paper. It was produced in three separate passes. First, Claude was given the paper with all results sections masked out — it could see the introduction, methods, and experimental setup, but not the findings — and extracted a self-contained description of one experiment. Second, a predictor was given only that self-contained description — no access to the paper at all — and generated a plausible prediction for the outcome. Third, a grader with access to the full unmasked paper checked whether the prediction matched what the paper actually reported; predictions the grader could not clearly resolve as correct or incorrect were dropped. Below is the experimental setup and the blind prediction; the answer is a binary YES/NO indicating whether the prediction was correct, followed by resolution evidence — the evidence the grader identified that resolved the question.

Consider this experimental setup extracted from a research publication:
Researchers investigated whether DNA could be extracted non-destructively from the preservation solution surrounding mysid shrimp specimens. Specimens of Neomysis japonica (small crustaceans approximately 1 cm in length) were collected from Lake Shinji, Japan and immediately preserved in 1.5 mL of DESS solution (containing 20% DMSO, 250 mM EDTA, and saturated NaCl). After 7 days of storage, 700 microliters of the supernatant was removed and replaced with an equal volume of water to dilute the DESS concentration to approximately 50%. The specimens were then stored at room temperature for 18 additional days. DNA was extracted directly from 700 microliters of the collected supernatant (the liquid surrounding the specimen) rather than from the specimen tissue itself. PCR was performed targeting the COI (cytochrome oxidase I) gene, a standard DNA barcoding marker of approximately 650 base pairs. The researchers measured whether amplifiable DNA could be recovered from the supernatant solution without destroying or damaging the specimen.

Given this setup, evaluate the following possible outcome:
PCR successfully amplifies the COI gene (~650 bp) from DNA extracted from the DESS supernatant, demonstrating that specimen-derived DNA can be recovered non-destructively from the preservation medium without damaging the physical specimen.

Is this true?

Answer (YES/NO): NO